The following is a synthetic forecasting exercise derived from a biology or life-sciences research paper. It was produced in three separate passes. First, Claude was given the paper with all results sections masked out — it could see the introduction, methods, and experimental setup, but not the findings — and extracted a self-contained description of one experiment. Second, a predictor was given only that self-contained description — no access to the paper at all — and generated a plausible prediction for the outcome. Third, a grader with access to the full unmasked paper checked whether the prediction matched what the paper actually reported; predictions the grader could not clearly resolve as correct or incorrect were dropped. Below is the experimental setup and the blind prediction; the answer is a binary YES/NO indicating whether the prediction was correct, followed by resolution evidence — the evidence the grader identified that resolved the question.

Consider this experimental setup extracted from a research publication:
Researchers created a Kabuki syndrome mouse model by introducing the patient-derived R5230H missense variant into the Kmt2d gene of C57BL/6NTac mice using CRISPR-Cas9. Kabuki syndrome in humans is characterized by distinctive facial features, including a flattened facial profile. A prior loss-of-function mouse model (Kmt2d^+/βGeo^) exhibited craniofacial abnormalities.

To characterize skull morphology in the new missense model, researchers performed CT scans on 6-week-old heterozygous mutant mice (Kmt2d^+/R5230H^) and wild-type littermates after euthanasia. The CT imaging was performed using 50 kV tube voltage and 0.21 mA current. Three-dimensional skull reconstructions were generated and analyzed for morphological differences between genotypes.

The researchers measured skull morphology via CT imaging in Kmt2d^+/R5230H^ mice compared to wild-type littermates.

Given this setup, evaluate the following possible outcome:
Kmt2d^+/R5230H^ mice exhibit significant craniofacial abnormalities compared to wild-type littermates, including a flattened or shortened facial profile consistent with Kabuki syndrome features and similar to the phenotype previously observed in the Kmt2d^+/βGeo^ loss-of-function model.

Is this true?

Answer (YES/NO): YES